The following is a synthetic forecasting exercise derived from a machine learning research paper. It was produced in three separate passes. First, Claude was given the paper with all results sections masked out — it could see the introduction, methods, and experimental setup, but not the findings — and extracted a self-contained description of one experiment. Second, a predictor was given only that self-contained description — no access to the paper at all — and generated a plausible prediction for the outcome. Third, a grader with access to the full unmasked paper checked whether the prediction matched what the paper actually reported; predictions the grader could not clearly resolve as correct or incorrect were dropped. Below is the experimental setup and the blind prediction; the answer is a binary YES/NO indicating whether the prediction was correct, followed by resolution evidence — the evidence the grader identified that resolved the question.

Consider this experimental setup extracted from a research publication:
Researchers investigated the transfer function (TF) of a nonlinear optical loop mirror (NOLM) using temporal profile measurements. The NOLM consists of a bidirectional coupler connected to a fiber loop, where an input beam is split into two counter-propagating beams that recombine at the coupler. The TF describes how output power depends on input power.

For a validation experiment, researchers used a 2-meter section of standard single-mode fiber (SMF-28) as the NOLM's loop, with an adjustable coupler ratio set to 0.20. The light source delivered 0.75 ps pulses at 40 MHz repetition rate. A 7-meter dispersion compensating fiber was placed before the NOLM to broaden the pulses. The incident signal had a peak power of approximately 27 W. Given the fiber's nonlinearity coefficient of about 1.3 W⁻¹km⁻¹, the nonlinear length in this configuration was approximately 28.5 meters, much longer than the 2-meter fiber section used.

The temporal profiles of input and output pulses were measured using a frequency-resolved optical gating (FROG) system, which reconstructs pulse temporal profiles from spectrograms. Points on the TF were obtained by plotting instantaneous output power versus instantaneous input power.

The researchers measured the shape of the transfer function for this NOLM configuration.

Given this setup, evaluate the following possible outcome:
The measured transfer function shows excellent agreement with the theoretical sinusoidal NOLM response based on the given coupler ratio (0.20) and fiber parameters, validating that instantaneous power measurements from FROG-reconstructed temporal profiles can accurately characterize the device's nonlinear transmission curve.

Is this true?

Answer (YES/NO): NO